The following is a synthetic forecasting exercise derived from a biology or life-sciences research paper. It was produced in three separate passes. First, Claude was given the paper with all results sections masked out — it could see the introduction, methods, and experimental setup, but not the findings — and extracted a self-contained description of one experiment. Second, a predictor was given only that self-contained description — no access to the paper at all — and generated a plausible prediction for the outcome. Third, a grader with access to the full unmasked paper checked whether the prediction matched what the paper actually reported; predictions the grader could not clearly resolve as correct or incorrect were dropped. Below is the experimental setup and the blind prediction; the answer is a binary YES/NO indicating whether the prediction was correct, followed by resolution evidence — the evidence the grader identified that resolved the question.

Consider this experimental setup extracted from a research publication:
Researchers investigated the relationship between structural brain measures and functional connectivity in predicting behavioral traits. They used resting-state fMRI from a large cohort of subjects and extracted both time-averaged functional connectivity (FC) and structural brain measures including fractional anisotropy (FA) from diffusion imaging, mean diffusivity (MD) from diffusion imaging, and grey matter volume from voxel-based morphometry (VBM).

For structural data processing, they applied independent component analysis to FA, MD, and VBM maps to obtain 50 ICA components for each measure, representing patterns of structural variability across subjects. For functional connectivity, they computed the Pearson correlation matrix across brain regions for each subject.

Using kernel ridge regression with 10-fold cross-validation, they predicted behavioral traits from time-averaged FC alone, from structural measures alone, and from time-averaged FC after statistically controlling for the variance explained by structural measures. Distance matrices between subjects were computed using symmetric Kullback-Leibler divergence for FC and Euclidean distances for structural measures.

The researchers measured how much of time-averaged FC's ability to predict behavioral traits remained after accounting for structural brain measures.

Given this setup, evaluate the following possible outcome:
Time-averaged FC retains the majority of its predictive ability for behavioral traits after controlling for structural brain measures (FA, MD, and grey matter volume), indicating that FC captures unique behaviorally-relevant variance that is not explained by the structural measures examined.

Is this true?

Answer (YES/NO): NO